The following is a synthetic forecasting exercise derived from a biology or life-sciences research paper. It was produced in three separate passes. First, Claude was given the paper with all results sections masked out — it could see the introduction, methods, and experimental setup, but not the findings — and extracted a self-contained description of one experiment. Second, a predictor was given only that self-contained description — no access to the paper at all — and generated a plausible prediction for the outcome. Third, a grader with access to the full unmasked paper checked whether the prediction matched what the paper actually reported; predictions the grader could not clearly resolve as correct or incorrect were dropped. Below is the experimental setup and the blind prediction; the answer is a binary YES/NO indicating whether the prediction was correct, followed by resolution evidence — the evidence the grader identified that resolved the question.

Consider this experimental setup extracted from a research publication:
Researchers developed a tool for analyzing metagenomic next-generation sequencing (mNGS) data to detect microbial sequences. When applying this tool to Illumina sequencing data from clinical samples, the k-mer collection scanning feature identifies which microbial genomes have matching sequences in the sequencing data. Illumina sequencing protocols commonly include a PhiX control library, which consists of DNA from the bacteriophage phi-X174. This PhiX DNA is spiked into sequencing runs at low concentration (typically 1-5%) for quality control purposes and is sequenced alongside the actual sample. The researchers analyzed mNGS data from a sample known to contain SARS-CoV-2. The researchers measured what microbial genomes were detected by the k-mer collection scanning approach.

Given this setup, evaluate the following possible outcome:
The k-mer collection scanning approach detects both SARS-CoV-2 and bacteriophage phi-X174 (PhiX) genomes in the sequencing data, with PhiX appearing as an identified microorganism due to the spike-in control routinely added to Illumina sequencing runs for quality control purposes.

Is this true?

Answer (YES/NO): YES